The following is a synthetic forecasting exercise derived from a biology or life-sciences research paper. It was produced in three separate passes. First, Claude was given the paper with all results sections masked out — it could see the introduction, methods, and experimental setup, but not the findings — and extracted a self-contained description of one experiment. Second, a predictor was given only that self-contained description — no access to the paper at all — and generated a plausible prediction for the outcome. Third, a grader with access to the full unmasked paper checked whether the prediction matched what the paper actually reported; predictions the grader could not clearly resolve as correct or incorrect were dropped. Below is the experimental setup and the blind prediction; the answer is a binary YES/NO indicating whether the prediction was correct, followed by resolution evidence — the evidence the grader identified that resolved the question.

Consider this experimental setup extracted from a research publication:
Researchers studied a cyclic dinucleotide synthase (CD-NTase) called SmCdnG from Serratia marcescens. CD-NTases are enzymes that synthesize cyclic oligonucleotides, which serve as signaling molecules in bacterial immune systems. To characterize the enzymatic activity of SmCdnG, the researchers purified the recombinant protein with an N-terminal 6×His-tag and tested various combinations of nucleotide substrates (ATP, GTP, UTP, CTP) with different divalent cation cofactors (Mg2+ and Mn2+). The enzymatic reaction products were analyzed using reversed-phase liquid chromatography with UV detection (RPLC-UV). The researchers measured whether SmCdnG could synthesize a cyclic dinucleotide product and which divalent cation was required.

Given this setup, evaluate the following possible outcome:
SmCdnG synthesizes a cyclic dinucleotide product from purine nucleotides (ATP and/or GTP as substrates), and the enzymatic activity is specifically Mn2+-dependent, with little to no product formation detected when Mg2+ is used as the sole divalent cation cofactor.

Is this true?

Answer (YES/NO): YES